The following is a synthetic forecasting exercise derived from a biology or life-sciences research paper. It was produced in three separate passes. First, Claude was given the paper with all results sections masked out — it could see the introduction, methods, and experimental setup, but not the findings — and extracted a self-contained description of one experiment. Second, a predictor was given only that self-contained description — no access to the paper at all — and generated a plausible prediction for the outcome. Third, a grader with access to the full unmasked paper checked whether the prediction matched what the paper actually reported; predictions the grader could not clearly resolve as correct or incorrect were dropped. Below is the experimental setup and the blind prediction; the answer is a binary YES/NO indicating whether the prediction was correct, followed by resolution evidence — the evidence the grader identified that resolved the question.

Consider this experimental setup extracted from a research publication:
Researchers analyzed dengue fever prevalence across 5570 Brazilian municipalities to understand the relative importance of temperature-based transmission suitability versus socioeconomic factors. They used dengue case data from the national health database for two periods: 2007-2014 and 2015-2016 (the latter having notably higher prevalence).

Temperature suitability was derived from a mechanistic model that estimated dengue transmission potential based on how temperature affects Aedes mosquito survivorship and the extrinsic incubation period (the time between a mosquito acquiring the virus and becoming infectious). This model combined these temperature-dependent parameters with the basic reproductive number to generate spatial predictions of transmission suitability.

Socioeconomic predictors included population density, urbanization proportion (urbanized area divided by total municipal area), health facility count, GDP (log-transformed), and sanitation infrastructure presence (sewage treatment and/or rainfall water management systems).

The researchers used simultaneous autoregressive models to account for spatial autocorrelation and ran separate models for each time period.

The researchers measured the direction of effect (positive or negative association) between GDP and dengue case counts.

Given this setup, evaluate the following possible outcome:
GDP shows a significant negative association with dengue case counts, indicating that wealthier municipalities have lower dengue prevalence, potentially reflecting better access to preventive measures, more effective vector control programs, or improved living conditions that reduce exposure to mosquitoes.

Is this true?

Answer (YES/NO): NO